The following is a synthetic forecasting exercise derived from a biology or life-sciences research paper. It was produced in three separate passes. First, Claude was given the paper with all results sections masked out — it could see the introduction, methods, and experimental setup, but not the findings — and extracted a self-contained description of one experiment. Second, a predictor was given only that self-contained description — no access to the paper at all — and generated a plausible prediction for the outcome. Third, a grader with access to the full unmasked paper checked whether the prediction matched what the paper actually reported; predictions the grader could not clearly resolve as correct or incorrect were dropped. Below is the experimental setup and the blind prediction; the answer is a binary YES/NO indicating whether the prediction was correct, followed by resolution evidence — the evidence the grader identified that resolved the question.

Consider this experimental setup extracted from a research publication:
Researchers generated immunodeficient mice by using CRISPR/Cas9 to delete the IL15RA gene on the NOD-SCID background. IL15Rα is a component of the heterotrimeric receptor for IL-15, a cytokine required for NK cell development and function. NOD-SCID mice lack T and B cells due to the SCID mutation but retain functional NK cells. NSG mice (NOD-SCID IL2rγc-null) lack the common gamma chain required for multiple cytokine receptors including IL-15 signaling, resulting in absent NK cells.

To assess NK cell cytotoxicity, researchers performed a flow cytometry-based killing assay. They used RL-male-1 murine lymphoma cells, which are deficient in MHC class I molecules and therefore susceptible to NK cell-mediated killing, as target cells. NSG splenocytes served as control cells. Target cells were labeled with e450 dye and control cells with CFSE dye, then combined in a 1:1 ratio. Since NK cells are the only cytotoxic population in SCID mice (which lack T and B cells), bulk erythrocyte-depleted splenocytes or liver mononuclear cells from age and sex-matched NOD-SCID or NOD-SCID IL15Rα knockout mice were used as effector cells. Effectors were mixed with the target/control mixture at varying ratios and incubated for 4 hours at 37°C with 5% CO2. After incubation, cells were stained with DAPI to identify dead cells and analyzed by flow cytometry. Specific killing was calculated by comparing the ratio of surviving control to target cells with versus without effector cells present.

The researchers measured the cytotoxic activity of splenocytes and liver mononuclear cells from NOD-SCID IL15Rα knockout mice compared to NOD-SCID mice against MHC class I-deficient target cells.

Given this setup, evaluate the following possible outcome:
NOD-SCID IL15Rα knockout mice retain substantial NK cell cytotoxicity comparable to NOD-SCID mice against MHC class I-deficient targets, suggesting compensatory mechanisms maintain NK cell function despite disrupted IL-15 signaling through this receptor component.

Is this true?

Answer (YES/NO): NO